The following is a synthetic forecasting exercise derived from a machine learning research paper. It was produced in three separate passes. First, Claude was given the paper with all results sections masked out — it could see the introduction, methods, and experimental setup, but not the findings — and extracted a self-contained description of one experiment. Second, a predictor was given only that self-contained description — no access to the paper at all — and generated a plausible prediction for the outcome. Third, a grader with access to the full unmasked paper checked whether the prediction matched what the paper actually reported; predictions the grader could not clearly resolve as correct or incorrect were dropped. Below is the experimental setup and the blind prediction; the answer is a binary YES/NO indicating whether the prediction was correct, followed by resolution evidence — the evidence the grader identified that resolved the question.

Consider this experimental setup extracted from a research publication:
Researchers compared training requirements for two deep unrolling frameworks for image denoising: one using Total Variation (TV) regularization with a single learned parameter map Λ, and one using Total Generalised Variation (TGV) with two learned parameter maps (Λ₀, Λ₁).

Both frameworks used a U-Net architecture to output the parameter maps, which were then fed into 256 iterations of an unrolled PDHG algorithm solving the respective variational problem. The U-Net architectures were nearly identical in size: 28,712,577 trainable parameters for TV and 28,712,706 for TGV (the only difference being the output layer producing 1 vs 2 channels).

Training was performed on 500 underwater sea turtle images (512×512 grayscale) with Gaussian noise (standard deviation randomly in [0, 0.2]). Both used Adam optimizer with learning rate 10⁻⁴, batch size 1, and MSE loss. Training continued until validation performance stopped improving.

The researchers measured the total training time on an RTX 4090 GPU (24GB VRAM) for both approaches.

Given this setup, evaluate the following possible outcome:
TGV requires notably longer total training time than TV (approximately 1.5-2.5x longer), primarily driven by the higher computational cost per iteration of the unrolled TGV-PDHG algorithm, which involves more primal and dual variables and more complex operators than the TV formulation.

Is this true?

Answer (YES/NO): YES